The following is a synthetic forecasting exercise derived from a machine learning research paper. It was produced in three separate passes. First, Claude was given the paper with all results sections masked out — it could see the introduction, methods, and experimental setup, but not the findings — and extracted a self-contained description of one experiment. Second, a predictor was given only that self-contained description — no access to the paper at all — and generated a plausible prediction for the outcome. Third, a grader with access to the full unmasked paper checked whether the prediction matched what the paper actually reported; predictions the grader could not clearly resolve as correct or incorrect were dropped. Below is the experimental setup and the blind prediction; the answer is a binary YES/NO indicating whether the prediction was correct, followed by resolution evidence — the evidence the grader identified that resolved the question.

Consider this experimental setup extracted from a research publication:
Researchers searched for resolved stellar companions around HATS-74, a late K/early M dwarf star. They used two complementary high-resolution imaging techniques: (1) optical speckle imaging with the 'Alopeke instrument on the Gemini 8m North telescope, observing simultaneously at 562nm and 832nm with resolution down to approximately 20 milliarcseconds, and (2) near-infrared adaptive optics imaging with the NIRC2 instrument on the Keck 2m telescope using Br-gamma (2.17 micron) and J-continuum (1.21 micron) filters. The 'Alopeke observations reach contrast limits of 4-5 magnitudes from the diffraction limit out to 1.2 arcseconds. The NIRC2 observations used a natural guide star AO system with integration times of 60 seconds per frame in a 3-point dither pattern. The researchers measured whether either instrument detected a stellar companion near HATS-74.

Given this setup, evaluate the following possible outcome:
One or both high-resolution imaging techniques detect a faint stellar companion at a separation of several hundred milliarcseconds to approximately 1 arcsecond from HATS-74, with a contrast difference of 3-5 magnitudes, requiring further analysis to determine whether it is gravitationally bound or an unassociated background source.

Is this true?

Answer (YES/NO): NO